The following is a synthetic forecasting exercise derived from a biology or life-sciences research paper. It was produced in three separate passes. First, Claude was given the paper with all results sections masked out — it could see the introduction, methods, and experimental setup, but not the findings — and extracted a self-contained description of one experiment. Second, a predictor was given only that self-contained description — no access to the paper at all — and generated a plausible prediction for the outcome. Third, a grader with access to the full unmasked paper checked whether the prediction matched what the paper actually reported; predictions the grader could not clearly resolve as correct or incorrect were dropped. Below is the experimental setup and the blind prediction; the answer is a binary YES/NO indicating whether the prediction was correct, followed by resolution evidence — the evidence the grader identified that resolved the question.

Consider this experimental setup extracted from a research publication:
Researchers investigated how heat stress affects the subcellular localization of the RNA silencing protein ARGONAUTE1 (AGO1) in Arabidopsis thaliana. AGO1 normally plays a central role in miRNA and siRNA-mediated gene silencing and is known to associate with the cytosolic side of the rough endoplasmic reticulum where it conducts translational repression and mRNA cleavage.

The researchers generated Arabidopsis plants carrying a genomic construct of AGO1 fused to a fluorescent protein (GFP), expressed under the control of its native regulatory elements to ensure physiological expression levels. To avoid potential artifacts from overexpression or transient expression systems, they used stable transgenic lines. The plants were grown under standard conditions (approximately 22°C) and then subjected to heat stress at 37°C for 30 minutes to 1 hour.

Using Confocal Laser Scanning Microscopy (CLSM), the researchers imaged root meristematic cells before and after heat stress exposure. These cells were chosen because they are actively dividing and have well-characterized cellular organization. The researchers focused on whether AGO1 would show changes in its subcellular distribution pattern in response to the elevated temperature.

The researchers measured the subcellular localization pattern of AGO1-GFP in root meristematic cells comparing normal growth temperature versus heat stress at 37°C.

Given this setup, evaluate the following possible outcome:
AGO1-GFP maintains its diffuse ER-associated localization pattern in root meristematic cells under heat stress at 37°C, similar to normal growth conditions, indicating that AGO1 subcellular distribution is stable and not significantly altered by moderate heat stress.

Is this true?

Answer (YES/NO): NO